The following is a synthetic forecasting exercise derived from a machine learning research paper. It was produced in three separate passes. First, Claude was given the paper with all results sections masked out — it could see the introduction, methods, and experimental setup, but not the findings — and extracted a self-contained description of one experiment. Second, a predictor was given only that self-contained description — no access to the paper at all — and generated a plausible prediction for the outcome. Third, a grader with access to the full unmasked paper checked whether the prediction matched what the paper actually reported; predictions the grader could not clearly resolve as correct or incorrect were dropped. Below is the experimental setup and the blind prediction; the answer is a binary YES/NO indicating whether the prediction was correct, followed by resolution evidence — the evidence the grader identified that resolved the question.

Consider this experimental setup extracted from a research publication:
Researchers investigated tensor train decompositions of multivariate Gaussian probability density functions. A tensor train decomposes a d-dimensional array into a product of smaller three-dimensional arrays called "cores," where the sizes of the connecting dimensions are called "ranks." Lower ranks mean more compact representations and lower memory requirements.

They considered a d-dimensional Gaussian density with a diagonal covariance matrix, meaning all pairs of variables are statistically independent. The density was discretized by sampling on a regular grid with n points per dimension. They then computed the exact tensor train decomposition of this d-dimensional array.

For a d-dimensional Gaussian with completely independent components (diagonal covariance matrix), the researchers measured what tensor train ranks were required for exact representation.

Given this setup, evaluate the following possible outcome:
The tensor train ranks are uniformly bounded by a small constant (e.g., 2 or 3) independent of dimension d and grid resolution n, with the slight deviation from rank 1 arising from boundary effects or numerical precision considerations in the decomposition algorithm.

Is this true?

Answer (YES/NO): NO